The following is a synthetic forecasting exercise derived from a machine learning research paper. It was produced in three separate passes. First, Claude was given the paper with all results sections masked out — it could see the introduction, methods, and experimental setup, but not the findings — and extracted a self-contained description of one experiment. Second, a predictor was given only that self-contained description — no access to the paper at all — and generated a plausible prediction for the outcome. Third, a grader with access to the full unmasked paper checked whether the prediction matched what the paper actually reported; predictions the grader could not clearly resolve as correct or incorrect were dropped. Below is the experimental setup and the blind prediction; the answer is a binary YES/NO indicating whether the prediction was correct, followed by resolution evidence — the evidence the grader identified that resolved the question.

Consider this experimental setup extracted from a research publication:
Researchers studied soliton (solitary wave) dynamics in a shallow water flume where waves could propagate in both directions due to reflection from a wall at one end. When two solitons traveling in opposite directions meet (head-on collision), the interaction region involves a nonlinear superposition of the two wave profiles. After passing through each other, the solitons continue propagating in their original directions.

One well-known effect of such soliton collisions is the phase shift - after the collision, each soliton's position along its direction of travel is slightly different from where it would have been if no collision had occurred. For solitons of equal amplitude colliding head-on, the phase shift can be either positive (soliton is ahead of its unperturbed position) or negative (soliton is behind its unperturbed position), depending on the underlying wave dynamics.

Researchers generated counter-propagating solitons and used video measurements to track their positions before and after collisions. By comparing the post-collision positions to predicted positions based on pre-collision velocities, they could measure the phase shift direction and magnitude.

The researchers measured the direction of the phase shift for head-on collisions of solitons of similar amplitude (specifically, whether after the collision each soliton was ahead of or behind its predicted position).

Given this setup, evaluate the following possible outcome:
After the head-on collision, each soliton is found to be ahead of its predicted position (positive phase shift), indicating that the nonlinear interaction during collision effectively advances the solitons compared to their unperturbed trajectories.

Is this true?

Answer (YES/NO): NO